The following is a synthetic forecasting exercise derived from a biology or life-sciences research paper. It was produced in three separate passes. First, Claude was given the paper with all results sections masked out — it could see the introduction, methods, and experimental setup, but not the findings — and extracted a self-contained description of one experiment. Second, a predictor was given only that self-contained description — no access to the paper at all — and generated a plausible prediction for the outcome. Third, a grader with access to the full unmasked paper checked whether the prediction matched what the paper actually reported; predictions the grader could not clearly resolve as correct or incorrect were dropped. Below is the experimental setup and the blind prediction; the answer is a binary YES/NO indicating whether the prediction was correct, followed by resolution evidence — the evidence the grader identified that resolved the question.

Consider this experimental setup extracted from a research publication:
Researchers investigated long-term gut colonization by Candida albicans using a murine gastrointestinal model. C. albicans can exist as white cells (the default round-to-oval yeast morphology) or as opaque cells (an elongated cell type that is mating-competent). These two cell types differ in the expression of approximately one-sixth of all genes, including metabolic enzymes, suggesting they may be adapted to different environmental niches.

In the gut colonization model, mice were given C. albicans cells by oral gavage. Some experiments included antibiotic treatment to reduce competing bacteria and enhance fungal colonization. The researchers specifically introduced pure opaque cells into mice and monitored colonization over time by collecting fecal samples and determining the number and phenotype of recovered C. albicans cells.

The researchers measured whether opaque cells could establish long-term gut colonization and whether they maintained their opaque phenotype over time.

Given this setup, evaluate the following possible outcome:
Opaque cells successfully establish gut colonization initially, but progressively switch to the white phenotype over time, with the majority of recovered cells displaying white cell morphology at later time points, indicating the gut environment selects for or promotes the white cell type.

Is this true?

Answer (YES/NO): NO